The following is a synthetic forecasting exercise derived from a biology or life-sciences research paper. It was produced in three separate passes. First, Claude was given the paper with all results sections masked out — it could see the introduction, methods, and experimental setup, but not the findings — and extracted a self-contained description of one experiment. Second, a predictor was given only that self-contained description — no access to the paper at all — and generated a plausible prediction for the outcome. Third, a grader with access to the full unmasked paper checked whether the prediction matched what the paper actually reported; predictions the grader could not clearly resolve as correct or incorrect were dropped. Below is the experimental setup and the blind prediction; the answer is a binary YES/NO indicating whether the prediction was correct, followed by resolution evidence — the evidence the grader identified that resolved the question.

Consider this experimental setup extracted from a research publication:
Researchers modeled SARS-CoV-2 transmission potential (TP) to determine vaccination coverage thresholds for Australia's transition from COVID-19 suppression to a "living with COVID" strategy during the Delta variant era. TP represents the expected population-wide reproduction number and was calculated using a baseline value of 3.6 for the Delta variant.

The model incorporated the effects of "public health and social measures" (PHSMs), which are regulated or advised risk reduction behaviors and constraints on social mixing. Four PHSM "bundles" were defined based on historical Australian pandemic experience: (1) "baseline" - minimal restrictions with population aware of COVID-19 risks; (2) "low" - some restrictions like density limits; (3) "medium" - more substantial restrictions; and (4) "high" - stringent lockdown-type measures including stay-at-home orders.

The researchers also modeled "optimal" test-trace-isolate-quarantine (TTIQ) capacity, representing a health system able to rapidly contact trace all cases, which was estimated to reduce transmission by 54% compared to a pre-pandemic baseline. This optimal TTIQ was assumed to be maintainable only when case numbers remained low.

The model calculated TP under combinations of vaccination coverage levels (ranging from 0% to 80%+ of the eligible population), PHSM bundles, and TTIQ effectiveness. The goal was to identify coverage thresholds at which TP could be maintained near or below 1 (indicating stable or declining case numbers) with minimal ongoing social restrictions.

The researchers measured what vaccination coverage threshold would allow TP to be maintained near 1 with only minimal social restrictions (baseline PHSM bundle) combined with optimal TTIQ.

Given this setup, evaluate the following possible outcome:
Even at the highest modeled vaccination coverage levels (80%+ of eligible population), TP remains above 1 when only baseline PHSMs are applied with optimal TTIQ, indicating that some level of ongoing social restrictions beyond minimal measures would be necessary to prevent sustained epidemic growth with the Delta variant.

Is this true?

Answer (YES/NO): NO